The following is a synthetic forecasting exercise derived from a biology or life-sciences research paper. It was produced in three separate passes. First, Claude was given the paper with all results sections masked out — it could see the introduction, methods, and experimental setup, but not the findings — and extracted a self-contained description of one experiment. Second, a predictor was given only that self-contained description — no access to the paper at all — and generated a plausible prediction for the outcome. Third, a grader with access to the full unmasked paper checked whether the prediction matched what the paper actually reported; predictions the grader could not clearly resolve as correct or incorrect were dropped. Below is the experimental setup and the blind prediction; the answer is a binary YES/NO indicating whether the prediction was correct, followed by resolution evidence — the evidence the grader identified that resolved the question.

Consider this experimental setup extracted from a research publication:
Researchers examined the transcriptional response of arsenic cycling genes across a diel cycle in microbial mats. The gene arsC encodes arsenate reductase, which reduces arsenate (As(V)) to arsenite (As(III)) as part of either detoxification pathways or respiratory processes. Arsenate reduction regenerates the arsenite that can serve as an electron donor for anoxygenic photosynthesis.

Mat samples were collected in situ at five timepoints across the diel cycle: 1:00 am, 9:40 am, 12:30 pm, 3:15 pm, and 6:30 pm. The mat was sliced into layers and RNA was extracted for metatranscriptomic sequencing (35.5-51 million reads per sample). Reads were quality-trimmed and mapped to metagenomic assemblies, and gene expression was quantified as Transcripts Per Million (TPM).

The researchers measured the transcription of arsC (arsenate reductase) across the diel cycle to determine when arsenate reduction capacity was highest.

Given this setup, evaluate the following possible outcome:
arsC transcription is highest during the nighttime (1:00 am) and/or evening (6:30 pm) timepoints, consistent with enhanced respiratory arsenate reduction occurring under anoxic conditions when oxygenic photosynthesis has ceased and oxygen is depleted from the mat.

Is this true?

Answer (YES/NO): NO